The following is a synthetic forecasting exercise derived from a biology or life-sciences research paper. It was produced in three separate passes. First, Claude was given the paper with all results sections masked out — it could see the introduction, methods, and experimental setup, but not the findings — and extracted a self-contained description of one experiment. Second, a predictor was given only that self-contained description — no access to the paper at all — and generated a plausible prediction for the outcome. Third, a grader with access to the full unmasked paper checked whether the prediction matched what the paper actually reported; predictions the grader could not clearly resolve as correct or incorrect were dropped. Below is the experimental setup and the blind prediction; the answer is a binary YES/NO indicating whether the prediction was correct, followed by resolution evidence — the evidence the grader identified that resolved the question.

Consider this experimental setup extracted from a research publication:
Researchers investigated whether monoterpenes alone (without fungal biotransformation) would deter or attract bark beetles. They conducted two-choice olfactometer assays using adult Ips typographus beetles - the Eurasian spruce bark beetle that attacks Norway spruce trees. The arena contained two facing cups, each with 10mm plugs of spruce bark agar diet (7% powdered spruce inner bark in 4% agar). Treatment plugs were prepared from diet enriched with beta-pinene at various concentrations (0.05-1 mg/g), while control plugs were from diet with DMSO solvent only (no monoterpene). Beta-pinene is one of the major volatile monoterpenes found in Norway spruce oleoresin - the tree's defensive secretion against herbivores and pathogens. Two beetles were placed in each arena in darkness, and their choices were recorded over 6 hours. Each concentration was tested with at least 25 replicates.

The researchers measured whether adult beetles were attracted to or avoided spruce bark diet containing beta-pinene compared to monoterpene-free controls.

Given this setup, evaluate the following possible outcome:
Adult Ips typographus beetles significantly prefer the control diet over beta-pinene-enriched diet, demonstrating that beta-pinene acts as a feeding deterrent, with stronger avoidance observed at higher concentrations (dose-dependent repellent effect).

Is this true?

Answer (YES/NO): NO